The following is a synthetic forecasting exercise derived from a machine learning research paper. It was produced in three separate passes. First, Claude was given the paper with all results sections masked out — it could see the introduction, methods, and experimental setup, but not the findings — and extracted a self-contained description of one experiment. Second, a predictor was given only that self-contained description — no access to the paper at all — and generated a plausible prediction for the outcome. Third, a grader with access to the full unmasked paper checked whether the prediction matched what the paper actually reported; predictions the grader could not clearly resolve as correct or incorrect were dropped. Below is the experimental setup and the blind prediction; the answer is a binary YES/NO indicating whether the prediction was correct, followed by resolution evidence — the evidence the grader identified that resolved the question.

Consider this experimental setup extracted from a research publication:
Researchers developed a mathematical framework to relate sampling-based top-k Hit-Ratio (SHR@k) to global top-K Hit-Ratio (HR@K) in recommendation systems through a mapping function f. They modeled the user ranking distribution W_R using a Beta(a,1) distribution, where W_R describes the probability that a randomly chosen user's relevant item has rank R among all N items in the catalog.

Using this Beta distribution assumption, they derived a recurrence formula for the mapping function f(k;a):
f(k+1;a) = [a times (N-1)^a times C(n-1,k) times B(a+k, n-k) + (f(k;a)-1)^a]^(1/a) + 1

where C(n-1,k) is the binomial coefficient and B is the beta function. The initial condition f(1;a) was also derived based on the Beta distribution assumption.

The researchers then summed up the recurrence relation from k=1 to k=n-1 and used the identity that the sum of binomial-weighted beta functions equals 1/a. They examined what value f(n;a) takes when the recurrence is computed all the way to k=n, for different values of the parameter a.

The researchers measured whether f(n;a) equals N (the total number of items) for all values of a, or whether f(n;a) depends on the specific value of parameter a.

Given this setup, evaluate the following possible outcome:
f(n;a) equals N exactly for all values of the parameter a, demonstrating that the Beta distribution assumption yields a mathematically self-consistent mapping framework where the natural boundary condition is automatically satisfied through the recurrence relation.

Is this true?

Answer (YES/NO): YES